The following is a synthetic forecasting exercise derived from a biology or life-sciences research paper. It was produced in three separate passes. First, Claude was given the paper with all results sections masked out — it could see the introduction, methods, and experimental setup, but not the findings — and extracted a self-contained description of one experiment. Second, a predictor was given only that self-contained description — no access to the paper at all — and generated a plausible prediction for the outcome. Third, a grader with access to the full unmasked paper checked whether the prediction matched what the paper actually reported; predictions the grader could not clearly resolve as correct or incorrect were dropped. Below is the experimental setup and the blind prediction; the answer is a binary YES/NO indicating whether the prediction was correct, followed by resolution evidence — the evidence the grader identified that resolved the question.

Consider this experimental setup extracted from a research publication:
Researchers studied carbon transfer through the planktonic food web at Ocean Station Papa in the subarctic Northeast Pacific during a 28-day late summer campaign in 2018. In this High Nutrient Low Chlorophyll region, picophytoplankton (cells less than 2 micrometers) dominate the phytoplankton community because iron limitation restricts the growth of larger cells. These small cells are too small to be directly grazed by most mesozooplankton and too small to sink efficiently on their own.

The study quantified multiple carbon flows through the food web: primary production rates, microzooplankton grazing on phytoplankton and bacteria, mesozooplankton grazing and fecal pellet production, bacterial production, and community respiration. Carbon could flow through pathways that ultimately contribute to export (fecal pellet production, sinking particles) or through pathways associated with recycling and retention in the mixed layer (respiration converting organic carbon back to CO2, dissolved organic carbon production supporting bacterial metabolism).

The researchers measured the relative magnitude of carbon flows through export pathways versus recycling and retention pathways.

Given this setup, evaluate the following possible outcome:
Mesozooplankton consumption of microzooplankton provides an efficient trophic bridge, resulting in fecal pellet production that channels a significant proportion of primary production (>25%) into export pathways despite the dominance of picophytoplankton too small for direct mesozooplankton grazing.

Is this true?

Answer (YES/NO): NO